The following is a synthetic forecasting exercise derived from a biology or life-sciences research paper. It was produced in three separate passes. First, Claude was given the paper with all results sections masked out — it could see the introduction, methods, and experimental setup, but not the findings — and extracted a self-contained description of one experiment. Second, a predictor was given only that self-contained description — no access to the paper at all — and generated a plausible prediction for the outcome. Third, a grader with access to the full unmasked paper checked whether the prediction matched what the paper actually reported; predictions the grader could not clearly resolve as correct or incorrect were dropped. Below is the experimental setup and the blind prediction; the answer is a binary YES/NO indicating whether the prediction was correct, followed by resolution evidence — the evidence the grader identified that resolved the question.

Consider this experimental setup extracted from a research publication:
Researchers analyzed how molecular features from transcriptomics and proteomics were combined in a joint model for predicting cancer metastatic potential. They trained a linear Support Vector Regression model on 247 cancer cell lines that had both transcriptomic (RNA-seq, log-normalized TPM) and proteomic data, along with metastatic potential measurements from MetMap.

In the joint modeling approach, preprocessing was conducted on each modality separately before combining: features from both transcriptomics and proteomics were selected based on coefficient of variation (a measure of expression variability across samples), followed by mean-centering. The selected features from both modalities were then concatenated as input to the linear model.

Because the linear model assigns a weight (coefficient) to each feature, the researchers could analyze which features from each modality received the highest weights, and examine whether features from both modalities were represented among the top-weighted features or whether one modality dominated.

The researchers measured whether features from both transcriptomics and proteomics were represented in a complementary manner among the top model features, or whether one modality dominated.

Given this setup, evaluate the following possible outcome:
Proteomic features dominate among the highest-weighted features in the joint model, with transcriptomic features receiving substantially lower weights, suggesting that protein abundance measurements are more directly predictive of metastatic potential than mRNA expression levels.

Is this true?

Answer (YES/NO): NO